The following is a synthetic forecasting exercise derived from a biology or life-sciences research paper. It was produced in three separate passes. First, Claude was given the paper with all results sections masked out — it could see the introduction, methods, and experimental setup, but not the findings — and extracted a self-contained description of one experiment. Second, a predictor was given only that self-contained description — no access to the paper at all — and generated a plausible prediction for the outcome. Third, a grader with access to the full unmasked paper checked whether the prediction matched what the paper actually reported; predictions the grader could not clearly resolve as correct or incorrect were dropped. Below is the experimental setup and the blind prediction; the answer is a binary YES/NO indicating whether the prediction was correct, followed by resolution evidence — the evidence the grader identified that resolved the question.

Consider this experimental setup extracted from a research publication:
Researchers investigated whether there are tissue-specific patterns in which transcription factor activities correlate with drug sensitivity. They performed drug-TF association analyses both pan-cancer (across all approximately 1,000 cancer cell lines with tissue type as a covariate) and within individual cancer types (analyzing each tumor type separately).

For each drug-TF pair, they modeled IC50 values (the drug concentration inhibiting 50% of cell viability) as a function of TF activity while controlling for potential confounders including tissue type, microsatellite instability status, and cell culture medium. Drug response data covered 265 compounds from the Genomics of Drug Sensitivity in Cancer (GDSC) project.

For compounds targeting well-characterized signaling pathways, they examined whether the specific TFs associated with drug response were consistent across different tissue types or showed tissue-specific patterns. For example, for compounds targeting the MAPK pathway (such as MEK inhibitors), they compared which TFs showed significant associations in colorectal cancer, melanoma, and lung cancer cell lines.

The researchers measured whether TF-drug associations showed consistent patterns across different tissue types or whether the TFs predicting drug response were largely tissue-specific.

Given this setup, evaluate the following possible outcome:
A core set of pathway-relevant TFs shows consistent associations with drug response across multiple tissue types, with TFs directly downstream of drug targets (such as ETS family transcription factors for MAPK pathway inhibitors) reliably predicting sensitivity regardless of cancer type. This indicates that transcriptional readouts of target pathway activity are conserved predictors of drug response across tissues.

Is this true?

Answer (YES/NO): YES